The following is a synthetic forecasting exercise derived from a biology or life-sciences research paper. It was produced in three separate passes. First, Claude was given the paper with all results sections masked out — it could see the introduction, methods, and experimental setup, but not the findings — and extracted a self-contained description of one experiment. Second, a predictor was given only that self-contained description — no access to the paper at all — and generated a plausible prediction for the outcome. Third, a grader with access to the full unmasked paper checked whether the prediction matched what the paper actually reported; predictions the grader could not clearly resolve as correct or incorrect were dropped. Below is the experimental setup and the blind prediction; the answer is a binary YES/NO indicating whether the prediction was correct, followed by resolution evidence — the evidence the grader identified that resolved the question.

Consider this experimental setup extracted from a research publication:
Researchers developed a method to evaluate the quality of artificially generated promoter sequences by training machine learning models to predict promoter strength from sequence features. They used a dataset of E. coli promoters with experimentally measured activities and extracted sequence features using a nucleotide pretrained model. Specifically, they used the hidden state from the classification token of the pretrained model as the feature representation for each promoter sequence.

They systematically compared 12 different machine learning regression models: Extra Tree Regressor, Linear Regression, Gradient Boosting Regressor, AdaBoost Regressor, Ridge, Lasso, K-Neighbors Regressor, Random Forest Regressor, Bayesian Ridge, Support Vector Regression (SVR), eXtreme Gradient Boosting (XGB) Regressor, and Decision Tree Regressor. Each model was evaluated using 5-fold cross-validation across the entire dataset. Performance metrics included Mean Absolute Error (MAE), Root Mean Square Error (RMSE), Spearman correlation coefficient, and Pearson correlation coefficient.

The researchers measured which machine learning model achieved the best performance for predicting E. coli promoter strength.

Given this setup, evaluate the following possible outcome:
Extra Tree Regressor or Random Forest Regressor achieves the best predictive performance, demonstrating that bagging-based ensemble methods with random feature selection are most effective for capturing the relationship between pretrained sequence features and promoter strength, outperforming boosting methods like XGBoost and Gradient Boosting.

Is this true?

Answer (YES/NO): NO